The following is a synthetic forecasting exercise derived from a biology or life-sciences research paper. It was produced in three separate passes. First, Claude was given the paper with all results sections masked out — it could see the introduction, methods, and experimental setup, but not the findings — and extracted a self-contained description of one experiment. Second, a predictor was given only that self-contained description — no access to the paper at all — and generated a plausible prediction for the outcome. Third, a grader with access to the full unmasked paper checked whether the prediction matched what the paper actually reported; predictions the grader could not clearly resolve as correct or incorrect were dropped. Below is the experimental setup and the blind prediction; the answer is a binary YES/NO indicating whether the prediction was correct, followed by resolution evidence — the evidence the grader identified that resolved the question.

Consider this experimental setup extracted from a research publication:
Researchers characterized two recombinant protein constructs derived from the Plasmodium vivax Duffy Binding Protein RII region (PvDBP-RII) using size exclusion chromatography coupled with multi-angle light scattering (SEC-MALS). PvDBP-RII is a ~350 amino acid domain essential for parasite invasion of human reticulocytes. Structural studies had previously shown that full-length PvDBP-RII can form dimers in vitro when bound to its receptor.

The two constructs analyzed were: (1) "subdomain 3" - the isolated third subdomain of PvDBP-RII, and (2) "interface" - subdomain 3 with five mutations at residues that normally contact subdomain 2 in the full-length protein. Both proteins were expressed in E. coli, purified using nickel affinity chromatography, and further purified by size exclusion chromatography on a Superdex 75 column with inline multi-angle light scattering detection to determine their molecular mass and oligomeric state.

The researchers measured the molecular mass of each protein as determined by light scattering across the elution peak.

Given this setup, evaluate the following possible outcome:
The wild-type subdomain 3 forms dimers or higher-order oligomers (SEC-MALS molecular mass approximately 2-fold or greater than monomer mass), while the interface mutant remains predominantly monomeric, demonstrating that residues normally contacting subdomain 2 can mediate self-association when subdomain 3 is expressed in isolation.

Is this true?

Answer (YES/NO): NO